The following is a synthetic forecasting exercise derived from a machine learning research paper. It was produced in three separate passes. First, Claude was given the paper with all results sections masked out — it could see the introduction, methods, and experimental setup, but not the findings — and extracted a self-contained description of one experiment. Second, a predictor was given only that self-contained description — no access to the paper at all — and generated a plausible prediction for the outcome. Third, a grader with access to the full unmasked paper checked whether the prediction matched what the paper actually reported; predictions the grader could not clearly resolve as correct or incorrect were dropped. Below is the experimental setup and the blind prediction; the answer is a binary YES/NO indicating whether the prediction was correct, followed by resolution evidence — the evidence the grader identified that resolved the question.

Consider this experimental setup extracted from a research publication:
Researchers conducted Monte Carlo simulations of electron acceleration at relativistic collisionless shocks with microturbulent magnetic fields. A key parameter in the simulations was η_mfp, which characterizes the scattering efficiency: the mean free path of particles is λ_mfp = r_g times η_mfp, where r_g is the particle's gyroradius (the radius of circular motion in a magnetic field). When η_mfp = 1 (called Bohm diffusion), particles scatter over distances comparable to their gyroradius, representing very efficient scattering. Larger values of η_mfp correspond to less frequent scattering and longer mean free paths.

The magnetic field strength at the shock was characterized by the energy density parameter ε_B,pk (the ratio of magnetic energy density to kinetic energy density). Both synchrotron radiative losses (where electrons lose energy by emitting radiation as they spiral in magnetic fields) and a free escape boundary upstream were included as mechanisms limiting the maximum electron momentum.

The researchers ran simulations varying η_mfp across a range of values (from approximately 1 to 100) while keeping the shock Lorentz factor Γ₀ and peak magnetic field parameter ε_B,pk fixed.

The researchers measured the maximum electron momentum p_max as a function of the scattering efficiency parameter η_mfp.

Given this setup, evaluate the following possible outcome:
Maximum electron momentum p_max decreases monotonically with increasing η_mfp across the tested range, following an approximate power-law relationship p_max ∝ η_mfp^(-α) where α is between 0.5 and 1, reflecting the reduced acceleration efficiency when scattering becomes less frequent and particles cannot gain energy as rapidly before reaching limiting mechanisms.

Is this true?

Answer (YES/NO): NO